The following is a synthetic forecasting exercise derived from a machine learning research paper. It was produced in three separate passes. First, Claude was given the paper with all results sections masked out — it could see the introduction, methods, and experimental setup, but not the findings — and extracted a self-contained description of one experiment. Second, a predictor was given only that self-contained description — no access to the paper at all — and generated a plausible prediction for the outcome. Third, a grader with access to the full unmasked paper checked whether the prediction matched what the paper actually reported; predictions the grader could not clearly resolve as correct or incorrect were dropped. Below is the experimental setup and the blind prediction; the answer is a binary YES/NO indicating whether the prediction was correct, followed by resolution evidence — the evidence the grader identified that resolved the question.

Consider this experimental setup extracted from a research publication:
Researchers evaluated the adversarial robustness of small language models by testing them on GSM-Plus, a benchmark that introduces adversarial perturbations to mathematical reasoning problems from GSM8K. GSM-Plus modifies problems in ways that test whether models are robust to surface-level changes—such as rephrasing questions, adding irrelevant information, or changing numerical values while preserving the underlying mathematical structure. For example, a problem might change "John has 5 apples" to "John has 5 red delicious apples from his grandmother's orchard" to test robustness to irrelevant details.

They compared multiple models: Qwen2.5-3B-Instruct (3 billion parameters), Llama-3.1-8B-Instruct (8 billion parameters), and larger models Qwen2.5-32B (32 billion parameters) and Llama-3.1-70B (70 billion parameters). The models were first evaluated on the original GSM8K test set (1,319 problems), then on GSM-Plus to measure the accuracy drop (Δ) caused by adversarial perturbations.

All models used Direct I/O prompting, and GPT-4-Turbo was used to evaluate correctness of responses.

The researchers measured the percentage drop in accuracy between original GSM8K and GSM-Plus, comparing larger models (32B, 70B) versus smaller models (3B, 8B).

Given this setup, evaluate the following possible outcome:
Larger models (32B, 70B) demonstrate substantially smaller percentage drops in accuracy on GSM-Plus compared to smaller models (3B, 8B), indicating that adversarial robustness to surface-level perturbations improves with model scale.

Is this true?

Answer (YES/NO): YES